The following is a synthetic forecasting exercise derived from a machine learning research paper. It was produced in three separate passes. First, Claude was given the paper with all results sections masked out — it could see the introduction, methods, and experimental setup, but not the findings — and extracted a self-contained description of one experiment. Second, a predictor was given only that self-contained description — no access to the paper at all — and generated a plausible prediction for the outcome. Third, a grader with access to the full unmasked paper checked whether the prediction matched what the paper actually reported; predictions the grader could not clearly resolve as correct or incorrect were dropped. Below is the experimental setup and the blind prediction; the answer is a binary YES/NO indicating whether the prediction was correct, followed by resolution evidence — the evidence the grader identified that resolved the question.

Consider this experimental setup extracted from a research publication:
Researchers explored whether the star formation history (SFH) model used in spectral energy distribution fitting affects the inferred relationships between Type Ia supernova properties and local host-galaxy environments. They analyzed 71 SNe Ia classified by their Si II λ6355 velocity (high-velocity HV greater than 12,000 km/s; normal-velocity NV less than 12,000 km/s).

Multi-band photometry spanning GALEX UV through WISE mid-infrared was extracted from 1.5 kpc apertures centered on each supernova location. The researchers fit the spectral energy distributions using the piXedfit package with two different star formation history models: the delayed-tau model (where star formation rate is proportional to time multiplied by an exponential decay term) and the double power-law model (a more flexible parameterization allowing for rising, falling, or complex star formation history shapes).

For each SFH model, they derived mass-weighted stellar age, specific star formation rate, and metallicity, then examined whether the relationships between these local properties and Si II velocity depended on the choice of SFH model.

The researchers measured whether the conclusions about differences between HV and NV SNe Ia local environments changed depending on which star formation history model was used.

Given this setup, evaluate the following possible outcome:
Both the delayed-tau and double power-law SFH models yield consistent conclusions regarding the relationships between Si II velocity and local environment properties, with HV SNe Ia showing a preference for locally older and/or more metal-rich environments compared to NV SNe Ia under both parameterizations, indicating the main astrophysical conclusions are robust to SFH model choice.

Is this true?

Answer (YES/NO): YES